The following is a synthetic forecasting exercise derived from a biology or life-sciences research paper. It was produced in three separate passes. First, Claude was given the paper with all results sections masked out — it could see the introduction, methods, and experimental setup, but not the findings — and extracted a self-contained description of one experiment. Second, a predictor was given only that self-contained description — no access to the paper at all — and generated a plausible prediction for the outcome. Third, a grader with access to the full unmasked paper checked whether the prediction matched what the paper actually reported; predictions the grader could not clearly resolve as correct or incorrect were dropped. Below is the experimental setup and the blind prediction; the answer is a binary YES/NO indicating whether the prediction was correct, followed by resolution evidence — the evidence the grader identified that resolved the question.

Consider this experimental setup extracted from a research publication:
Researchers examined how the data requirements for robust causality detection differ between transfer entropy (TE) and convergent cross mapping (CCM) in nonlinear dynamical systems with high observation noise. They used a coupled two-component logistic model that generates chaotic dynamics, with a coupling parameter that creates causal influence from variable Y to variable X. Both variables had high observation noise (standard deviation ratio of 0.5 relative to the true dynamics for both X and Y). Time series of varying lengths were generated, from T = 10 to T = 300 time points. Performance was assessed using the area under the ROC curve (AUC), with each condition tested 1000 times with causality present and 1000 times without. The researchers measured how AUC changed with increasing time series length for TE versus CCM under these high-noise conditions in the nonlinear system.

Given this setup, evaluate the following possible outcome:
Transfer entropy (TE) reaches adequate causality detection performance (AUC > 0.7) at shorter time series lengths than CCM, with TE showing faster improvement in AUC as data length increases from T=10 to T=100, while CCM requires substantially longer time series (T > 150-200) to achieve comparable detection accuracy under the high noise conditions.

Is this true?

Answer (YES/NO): NO